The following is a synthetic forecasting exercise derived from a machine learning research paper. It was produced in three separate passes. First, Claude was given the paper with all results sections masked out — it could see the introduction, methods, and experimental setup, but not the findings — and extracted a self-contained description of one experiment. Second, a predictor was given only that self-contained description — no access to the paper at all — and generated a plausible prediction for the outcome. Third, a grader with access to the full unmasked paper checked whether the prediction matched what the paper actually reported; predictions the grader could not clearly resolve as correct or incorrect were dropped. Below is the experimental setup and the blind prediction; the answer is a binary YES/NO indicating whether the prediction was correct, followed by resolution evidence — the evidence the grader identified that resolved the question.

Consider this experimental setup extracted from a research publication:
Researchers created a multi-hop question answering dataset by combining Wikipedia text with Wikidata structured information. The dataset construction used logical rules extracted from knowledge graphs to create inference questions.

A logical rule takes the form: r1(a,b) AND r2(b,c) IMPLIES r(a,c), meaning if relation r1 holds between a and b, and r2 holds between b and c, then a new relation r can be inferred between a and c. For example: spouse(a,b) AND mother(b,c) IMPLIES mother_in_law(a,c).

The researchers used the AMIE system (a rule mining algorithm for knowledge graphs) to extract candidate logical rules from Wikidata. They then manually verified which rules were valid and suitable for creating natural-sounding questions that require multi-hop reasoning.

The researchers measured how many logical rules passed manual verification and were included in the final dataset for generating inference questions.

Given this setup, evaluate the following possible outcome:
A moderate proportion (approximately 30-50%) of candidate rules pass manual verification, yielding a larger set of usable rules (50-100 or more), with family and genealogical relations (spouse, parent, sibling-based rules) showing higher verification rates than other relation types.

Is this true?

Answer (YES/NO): NO